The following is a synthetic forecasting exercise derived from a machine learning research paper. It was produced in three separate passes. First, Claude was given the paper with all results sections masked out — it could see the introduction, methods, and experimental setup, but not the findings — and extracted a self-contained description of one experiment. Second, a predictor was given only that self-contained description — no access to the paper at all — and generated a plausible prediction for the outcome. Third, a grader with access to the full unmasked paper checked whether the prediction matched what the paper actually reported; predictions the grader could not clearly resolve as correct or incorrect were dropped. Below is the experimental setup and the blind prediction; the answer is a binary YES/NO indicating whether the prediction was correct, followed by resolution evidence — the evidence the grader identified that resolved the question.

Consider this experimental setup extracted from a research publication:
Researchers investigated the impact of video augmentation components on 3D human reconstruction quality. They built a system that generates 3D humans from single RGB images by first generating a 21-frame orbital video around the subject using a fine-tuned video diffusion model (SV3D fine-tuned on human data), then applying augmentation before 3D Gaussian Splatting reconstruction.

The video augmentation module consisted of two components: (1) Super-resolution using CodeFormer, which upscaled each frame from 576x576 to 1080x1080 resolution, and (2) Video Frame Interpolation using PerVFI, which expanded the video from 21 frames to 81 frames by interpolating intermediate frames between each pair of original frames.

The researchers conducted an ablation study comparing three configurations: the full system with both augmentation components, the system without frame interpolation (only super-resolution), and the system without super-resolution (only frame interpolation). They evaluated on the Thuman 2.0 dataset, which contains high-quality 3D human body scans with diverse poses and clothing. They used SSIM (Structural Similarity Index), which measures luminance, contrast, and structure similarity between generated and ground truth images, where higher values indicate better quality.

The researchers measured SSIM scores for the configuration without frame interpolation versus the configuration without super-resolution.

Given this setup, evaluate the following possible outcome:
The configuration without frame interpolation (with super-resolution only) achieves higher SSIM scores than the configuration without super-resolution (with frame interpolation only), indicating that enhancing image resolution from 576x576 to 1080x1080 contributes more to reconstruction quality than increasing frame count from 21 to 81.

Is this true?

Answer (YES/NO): YES